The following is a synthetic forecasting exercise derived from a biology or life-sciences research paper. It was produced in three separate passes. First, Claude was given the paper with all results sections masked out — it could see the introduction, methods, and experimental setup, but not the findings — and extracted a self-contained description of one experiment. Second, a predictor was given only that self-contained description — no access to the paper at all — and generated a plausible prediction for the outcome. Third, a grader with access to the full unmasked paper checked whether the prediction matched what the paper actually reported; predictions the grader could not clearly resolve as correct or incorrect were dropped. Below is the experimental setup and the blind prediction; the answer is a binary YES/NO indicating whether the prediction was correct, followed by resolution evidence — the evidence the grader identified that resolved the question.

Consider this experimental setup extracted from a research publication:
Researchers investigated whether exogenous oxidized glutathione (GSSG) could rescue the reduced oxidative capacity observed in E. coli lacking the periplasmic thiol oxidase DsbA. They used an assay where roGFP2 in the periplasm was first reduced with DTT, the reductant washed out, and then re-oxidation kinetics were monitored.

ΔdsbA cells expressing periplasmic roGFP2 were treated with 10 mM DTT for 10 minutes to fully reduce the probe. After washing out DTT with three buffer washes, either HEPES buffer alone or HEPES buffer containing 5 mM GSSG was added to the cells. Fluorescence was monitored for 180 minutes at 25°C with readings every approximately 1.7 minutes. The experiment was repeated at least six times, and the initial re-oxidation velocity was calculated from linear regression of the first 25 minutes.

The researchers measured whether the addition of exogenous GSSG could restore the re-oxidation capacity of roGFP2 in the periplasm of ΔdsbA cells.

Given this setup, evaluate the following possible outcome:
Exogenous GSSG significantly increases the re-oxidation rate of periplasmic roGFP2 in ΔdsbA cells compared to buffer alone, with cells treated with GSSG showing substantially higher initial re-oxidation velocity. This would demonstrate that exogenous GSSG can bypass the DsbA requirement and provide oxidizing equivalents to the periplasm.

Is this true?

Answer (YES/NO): YES